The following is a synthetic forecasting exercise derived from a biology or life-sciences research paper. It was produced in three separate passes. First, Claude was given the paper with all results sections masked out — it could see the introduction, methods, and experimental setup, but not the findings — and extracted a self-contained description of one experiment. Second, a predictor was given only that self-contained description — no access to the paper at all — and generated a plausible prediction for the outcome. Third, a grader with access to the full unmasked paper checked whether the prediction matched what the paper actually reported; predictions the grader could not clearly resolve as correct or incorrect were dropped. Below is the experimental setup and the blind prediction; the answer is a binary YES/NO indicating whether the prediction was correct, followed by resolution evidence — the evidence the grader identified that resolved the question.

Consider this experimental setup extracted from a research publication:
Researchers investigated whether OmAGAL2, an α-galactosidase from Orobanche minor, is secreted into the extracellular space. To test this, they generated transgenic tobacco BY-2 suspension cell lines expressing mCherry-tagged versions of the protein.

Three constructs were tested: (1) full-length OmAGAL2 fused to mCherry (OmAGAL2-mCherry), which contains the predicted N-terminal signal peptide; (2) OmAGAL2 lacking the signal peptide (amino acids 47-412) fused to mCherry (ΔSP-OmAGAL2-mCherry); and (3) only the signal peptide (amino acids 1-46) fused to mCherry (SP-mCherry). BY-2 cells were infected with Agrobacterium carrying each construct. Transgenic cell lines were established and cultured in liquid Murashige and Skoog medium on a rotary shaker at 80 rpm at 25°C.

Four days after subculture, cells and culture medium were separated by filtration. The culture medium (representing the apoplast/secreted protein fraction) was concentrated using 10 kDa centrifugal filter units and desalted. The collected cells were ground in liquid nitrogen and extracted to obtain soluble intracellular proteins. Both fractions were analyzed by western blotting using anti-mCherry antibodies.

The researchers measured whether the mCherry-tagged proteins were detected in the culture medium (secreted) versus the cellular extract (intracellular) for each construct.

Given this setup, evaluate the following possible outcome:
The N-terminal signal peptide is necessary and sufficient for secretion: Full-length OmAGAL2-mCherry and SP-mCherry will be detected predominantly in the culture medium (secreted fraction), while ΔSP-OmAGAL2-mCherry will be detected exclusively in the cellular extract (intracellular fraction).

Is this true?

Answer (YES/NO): NO